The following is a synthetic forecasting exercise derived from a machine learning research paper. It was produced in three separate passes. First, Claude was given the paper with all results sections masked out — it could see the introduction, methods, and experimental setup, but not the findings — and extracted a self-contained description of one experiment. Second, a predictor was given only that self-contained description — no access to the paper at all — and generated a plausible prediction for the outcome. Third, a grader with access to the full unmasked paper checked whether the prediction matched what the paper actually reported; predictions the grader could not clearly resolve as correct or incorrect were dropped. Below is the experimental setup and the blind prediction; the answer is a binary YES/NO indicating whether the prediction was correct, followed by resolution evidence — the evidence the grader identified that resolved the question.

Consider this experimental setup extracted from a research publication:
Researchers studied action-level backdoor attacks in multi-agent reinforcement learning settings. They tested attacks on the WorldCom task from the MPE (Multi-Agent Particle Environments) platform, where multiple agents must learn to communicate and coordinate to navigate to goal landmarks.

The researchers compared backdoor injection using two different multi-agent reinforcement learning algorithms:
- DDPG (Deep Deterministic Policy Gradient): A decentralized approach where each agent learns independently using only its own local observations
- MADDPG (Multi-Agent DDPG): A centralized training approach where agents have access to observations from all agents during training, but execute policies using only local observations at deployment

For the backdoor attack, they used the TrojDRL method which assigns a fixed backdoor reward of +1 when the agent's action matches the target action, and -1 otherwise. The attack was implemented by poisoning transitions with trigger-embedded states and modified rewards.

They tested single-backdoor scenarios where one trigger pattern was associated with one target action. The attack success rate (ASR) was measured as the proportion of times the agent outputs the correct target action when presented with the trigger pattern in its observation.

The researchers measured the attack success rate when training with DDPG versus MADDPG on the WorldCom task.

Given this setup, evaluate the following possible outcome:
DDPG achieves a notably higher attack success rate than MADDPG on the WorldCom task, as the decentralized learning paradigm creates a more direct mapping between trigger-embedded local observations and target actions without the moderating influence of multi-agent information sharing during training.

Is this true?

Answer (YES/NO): NO